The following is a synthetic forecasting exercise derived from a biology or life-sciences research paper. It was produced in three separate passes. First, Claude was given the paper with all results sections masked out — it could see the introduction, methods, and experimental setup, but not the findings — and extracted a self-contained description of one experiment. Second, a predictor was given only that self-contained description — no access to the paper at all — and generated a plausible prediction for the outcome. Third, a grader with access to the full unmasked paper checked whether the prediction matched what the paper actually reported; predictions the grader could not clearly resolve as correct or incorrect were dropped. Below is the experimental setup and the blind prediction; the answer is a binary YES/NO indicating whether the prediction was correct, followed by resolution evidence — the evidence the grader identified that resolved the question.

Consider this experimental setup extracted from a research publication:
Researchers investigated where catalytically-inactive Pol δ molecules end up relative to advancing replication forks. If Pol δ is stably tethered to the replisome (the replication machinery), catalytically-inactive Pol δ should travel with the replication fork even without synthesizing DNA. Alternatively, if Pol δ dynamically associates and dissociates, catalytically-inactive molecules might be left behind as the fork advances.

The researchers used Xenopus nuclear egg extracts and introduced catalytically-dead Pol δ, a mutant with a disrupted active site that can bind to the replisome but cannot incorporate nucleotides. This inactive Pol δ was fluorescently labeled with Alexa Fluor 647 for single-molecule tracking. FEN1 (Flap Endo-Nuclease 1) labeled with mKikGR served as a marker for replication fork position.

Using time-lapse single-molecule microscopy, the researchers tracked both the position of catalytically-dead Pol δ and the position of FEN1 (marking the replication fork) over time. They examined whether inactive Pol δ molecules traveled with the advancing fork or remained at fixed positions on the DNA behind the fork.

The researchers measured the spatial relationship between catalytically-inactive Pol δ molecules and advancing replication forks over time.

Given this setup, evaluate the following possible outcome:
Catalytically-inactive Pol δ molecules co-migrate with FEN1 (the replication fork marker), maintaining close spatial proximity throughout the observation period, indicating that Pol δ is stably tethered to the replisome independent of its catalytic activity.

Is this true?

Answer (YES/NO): NO